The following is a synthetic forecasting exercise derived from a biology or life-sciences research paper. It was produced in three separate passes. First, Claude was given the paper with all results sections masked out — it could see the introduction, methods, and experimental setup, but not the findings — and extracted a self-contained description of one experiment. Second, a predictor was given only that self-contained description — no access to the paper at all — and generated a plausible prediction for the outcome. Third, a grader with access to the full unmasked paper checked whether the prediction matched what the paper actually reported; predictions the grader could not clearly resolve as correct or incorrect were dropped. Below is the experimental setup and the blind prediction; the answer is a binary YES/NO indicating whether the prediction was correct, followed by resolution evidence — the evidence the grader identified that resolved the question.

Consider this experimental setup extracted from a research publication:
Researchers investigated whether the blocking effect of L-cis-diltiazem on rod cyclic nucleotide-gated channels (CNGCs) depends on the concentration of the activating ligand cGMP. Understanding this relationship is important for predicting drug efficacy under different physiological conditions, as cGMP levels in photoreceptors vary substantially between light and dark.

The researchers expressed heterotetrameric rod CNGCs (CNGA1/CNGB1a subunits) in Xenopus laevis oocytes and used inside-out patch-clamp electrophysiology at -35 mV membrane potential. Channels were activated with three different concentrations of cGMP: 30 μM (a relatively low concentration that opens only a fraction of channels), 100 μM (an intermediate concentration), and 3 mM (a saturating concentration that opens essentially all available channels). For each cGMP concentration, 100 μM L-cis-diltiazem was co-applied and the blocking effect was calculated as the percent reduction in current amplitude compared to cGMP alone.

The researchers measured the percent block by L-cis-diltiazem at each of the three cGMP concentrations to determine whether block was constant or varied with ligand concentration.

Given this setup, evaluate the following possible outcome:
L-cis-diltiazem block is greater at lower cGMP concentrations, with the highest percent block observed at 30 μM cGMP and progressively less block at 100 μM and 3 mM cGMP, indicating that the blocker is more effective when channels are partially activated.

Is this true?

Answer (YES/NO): NO